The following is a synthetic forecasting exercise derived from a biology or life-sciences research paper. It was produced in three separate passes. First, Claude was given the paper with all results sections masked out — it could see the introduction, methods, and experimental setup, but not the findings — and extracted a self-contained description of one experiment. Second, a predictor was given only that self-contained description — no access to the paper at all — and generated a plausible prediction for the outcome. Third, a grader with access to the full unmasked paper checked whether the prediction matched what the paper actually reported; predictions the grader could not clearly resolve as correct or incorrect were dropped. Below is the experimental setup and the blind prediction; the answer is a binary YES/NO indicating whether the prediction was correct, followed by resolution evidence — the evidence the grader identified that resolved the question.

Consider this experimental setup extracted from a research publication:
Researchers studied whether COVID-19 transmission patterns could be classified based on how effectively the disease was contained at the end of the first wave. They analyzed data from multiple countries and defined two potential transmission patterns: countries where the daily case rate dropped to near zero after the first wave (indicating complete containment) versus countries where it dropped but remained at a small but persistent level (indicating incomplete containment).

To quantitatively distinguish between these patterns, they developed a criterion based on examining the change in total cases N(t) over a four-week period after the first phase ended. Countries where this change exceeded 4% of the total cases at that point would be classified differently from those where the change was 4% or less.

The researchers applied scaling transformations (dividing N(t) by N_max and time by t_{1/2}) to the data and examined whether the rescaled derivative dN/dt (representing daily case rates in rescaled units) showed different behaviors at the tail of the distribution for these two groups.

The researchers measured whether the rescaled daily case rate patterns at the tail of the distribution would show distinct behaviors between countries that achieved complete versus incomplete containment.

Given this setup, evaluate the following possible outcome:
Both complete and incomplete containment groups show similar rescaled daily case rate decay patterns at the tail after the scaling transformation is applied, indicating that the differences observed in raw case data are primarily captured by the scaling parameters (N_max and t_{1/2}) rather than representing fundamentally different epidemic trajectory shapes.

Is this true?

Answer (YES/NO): NO